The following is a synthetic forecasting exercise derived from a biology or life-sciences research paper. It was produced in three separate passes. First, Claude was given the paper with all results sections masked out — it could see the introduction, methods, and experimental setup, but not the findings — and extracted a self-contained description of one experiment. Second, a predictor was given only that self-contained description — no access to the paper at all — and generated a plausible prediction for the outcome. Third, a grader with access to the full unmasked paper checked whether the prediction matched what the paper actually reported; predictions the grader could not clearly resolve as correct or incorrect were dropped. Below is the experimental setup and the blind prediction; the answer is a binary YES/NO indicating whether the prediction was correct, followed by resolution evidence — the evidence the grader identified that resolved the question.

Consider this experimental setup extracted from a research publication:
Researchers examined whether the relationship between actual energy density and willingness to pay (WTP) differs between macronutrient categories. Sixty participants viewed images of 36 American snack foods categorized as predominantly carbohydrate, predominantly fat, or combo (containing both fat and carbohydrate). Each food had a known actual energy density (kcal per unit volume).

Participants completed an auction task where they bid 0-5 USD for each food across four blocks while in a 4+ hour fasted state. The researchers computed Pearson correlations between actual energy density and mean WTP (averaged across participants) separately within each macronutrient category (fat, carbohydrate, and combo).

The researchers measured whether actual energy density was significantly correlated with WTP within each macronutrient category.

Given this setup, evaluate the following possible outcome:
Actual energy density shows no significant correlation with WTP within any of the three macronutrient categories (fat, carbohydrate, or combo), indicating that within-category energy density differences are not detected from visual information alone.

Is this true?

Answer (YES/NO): NO